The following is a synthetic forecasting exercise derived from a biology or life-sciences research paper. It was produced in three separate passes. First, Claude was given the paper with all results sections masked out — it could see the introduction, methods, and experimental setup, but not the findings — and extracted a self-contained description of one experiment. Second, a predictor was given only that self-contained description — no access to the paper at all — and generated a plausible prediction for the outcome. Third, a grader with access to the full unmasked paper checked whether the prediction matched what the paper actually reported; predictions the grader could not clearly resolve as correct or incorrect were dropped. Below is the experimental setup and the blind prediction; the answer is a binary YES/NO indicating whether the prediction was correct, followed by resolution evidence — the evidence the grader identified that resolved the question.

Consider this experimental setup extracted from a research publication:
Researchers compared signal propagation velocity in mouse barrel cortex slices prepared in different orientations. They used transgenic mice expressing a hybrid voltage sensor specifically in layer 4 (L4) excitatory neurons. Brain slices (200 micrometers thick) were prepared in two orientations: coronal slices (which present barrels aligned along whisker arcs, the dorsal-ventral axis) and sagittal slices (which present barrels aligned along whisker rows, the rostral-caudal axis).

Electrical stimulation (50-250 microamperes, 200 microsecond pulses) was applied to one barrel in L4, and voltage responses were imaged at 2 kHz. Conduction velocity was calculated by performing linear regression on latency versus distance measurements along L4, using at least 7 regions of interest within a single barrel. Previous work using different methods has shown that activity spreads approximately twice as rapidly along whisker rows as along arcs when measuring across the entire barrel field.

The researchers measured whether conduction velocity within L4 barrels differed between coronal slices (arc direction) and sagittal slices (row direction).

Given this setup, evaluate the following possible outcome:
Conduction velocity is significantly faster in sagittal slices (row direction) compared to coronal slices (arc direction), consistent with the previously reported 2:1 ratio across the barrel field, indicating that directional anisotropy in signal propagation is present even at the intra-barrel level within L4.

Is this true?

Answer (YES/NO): NO